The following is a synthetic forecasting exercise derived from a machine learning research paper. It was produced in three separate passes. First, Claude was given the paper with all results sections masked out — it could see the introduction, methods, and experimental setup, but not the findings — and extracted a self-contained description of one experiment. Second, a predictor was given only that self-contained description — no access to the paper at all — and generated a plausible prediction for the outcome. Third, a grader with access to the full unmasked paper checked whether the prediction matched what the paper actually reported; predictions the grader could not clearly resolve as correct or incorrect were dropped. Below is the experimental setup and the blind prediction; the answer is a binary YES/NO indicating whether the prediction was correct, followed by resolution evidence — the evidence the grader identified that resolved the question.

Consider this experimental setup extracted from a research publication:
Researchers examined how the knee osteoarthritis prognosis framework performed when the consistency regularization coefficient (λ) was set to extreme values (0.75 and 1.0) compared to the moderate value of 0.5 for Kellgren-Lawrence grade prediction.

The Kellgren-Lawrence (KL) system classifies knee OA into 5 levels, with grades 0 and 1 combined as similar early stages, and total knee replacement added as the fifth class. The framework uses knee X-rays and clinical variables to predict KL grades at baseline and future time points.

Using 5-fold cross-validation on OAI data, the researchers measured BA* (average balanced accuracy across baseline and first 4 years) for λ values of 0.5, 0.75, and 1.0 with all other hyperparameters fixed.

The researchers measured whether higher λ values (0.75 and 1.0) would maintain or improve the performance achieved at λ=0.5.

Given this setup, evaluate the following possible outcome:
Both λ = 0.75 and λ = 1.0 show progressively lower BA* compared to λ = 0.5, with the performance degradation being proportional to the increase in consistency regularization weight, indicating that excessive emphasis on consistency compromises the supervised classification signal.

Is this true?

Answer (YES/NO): NO